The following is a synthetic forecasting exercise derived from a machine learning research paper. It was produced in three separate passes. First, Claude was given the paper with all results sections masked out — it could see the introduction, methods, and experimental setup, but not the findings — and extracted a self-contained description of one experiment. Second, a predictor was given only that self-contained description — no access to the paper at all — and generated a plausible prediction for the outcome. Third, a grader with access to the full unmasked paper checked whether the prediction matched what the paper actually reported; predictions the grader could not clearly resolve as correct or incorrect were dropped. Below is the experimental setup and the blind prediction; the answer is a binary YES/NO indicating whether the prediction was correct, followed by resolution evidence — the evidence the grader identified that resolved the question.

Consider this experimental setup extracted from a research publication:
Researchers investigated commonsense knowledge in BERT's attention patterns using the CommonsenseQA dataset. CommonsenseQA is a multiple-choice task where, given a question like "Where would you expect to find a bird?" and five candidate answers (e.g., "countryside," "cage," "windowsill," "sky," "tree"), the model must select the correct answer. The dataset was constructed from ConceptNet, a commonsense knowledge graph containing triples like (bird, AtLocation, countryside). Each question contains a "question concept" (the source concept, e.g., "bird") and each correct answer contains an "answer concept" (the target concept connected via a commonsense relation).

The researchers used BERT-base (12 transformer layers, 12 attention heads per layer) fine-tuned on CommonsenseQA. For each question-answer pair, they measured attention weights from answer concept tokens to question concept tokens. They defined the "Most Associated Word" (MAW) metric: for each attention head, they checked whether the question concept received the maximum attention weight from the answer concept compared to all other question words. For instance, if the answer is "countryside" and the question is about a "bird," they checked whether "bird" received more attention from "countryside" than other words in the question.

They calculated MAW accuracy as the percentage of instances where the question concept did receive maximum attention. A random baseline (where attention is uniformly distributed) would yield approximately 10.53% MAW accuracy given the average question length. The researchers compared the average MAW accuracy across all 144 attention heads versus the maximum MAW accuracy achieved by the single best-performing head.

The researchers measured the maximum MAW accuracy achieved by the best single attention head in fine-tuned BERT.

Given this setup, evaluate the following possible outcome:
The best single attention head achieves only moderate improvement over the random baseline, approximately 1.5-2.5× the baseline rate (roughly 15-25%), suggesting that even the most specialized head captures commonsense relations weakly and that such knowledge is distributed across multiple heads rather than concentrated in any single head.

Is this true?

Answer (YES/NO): NO